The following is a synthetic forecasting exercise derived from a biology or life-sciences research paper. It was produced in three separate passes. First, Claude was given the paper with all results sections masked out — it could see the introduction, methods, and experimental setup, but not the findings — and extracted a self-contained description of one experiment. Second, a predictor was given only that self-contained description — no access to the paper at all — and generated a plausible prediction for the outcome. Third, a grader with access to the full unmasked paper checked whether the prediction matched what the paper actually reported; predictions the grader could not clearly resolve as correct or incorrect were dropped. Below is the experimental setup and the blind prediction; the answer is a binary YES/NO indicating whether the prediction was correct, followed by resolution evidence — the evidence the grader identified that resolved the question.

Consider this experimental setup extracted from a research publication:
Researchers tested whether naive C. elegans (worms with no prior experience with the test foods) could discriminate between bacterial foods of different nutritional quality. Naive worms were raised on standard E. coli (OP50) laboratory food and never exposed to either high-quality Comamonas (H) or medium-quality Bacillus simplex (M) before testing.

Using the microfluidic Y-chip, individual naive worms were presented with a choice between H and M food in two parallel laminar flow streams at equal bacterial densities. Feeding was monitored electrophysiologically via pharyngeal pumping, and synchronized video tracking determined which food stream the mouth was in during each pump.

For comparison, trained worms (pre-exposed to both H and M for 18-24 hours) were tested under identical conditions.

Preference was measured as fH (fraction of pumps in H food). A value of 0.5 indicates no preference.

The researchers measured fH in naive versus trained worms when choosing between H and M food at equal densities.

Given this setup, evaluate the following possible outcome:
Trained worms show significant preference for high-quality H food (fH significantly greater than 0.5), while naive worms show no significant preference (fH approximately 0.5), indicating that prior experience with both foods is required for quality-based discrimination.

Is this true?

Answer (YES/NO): NO